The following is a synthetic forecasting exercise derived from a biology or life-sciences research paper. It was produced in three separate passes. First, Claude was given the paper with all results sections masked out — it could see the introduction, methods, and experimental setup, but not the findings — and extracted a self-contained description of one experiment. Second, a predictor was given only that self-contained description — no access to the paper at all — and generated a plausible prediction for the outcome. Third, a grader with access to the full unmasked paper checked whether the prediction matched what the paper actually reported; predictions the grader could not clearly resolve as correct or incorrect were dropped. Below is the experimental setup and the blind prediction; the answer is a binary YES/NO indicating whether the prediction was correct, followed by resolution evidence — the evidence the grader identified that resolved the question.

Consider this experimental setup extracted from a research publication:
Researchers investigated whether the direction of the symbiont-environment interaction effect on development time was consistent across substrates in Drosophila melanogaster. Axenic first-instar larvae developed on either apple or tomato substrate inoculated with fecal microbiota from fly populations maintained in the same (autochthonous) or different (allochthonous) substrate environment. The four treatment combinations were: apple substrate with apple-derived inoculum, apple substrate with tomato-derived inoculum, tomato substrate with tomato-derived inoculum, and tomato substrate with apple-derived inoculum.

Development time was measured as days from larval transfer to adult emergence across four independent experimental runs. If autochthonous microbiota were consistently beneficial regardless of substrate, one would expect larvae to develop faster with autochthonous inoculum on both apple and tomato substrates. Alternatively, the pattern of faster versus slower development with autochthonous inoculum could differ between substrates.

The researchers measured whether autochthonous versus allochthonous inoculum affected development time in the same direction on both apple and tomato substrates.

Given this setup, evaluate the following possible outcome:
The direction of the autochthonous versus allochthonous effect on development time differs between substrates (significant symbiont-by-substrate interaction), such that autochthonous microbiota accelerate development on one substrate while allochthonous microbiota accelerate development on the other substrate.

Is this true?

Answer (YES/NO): YES